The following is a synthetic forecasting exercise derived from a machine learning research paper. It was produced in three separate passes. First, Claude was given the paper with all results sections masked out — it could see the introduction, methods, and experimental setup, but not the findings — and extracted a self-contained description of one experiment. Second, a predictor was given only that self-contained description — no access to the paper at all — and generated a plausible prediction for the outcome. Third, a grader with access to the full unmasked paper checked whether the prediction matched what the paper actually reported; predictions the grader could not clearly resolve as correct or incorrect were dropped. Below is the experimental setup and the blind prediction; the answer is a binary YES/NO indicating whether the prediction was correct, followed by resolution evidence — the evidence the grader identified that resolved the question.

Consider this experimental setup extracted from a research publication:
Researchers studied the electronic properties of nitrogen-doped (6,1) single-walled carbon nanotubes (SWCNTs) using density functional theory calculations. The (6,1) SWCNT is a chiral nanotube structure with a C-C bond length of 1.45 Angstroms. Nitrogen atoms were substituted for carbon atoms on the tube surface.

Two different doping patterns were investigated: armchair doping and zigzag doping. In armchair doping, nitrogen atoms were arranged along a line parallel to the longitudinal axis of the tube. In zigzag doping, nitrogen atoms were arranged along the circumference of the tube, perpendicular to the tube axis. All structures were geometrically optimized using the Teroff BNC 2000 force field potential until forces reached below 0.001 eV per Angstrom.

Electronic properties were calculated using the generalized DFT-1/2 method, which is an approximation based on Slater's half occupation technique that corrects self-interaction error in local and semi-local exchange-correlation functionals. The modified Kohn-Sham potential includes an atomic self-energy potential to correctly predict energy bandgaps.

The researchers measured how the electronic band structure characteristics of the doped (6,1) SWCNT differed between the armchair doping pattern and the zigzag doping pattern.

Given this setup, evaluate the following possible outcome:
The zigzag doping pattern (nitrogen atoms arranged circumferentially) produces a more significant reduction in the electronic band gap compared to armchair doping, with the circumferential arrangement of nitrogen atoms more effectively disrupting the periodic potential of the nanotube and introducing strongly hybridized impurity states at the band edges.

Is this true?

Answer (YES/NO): NO